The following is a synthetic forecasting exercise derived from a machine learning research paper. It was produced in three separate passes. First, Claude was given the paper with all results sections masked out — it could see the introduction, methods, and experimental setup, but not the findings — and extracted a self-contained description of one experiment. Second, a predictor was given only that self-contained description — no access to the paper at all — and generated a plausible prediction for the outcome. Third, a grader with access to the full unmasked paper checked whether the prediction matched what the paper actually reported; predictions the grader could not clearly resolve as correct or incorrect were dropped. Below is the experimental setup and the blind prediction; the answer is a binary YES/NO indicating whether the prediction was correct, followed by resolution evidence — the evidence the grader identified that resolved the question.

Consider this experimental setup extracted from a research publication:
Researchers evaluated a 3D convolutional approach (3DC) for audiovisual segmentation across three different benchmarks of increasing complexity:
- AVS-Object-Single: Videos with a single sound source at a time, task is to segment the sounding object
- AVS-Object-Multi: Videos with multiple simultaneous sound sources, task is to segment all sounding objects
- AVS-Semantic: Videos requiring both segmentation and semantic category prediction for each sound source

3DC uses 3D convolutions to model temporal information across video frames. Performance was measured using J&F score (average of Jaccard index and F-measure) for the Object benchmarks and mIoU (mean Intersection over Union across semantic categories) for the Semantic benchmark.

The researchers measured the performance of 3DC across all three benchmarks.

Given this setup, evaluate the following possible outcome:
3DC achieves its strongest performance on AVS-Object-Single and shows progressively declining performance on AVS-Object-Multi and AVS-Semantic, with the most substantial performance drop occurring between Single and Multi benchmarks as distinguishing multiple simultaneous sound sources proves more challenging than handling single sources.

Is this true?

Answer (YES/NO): YES